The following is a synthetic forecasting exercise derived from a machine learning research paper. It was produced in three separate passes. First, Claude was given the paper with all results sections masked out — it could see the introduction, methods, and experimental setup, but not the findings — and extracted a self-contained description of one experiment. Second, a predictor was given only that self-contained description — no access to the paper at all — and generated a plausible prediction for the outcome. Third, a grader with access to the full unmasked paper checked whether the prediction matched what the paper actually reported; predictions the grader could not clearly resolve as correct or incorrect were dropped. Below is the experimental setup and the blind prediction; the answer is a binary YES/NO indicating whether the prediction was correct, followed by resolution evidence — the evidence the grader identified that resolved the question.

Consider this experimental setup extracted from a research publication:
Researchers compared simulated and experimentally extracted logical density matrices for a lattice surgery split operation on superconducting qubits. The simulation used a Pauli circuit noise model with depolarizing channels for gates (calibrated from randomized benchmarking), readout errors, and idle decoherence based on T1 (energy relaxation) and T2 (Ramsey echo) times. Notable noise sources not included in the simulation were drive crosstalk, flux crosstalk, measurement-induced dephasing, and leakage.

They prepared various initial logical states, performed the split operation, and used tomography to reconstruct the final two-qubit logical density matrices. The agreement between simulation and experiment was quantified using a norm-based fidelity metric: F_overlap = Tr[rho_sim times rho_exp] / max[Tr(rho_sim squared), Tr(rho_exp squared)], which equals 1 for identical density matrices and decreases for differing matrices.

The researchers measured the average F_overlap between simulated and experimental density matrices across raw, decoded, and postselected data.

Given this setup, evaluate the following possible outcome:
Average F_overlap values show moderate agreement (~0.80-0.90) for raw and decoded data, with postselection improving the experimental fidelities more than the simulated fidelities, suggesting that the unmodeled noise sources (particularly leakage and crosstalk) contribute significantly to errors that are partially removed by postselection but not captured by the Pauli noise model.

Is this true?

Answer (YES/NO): NO